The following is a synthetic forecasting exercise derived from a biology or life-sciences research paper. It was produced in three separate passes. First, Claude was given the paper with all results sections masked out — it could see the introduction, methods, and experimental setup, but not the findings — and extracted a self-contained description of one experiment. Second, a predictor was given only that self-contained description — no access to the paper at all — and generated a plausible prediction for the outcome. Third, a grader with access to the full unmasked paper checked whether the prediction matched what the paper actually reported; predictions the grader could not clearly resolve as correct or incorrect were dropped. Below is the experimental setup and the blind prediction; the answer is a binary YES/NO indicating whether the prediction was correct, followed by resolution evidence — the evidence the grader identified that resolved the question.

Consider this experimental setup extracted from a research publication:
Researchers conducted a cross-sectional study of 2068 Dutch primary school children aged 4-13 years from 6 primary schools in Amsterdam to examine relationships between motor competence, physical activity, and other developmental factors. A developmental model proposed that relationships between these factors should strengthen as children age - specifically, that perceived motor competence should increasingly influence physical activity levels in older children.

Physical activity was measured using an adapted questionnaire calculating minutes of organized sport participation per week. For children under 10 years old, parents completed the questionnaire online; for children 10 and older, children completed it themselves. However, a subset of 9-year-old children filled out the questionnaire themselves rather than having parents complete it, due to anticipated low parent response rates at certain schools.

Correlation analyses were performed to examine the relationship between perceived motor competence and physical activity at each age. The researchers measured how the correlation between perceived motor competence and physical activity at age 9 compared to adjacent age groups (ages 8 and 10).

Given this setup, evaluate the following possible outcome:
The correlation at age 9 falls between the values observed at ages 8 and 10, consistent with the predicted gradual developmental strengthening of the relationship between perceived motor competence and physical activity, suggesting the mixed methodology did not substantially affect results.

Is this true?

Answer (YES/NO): NO